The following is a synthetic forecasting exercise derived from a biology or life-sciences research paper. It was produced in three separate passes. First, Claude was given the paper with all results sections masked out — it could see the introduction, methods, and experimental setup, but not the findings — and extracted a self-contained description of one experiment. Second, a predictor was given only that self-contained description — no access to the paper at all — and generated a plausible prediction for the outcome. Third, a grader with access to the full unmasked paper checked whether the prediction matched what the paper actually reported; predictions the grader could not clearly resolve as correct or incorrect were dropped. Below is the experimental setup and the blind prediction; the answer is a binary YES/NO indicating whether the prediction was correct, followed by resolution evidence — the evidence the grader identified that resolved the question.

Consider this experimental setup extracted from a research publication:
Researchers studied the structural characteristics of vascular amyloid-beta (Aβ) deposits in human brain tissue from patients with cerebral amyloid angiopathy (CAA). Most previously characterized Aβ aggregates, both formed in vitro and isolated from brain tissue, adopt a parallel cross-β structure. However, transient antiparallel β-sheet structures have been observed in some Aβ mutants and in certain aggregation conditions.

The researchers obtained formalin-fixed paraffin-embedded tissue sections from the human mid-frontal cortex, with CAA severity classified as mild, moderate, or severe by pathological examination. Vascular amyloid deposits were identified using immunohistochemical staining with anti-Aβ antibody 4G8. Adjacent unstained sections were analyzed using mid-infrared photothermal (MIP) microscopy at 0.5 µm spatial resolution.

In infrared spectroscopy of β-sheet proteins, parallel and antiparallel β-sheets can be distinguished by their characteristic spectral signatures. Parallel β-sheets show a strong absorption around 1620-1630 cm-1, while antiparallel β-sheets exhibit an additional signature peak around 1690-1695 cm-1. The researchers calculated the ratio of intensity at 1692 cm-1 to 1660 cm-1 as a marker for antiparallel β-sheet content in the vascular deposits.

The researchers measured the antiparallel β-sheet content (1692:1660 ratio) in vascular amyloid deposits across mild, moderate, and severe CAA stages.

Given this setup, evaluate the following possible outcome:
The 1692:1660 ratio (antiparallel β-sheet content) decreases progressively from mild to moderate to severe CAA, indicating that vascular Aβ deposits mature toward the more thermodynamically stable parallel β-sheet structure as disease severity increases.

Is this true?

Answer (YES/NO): NO